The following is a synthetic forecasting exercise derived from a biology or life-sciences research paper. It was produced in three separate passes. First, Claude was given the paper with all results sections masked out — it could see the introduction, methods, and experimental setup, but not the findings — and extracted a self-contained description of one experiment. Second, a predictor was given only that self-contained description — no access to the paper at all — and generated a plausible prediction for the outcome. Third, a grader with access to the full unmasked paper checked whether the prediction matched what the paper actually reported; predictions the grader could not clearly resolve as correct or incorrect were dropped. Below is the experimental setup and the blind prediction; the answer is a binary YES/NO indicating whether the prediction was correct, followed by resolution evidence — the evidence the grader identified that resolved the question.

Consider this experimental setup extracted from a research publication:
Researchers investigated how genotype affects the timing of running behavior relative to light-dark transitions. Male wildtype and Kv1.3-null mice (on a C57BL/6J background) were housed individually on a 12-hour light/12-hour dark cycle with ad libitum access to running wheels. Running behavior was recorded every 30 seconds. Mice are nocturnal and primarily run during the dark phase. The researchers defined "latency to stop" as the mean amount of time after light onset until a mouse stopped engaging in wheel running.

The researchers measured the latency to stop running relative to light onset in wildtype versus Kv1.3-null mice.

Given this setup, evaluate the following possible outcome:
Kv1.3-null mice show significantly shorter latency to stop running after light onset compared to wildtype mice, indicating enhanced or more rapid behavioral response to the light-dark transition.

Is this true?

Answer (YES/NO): YES